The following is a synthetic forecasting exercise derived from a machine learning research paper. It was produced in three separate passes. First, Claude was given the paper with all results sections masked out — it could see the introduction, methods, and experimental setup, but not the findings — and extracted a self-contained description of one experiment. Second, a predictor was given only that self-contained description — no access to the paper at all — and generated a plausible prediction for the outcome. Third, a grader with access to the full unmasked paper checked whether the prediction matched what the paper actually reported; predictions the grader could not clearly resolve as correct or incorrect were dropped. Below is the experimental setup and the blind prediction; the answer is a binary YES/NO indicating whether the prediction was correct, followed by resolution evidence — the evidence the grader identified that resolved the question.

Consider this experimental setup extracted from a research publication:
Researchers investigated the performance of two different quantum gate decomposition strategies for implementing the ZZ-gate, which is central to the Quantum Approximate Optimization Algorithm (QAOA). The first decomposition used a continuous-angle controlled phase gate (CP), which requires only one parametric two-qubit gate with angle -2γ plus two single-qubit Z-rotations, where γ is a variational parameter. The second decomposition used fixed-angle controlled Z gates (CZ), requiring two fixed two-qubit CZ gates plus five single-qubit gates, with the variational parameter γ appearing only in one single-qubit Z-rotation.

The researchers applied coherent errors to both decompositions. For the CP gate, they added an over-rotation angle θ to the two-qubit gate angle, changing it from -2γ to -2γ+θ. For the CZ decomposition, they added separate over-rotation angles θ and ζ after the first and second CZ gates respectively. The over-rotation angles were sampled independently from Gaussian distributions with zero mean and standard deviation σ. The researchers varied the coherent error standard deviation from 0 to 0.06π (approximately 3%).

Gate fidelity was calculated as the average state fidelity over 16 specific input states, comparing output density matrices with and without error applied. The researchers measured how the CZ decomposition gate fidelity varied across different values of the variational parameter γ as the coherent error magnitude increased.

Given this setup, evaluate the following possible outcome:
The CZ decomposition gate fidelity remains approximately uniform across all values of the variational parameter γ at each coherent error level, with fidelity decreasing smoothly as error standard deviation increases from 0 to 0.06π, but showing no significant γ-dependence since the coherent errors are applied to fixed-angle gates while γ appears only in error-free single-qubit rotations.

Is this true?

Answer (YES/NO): NO